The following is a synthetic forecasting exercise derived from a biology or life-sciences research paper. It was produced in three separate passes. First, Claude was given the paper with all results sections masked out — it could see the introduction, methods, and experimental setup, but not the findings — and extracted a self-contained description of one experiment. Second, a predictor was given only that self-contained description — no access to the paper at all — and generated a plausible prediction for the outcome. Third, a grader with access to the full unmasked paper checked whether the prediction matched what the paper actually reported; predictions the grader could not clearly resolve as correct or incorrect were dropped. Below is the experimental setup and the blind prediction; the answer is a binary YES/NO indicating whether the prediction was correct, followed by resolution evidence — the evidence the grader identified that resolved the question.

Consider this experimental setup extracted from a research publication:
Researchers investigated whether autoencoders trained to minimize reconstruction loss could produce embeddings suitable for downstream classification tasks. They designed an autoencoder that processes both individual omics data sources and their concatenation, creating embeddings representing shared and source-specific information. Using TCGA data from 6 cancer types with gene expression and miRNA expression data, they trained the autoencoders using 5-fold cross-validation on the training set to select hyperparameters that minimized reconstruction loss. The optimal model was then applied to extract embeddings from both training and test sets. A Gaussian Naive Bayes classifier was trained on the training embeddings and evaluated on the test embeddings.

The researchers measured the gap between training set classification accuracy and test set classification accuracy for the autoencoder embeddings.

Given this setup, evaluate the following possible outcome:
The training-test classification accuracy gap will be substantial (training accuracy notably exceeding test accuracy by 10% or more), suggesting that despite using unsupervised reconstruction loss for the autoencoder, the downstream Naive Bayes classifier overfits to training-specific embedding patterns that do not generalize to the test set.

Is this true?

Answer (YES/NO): NO